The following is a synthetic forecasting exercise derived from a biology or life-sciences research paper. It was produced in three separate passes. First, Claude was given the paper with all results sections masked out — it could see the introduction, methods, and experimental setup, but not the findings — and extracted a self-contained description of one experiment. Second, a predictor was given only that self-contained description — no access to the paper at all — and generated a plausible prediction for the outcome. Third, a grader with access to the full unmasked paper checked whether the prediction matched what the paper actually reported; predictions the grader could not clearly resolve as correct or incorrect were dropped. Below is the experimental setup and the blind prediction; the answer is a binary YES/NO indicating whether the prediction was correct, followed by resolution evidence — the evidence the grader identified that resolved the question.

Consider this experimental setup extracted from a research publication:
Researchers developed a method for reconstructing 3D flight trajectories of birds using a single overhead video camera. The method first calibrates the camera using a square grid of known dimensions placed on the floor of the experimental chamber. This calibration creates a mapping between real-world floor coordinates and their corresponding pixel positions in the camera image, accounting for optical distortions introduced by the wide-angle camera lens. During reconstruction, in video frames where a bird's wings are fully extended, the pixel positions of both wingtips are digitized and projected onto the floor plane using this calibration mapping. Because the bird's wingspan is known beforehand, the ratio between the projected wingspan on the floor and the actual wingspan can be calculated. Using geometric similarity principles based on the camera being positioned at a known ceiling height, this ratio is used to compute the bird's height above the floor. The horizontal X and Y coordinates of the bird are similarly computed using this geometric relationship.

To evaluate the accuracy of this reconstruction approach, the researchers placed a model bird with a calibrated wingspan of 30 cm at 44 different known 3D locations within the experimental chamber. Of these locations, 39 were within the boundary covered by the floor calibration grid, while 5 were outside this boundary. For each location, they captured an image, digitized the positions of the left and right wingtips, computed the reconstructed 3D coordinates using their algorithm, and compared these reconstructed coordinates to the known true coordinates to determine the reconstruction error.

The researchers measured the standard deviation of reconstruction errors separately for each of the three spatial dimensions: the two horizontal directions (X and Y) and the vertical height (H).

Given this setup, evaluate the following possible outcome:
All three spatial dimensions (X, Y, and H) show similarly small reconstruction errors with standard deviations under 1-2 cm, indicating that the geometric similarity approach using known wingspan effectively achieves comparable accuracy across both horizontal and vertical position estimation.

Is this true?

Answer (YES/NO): NO